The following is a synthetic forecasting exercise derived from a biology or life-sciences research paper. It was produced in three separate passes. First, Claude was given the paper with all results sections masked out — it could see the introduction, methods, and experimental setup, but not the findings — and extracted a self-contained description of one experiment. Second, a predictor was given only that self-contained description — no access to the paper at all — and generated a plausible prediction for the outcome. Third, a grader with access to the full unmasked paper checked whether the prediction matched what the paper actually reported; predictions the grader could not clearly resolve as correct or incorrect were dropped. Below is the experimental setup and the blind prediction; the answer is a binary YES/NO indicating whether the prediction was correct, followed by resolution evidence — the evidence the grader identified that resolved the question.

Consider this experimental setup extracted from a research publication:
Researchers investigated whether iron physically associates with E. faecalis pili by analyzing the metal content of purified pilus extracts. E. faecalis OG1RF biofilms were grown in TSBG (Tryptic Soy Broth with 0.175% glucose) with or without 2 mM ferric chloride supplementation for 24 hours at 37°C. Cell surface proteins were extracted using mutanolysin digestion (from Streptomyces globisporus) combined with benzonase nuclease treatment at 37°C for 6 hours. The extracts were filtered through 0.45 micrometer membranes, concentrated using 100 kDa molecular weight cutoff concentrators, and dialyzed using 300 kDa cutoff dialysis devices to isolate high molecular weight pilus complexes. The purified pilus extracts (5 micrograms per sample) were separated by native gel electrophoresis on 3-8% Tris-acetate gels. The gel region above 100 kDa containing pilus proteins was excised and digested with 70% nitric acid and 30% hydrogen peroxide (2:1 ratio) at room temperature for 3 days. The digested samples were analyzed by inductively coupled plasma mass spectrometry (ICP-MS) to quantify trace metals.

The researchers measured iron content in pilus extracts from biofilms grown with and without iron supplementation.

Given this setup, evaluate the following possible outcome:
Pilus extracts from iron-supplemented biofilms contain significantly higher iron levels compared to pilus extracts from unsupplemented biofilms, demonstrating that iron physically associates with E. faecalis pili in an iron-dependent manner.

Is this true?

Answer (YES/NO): YES